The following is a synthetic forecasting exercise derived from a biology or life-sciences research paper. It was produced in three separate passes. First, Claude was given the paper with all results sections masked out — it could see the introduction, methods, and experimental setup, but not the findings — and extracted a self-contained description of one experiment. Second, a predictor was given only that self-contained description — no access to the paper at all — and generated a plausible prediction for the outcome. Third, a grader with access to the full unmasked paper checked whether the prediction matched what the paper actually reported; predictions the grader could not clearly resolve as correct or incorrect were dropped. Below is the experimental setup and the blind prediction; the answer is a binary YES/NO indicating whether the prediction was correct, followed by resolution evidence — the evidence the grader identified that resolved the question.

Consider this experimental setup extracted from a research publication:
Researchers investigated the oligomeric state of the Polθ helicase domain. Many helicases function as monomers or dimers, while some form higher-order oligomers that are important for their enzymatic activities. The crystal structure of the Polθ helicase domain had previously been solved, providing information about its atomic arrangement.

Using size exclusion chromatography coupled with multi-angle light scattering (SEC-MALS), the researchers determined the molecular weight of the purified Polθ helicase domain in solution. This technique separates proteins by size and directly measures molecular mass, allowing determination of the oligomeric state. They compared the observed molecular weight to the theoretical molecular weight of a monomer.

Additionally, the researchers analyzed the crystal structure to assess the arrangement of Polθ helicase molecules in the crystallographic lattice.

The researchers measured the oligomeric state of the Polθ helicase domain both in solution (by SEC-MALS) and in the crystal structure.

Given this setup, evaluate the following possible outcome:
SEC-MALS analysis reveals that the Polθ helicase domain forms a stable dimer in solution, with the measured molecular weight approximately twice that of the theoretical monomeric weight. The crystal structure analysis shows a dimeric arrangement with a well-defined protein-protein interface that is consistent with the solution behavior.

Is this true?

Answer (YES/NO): NO